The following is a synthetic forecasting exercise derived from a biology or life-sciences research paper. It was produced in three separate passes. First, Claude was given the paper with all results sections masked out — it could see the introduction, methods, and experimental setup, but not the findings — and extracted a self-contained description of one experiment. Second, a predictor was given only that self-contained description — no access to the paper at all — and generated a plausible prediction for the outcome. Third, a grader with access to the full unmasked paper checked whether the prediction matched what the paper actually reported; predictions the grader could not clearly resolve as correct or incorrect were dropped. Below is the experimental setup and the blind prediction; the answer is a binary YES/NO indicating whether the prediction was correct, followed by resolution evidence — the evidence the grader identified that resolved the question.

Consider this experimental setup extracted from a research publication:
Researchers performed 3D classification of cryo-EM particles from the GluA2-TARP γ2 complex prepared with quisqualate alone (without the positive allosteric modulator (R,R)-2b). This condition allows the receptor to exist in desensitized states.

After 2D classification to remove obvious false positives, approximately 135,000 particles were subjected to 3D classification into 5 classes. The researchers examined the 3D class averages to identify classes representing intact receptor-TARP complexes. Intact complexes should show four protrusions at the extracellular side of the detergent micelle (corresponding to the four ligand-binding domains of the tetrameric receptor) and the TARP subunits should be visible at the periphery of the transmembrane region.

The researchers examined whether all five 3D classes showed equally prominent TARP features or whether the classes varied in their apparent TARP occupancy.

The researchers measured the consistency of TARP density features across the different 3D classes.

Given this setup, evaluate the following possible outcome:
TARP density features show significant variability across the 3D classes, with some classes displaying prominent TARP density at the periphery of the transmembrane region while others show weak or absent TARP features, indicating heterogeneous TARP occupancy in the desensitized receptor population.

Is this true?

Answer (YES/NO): YES